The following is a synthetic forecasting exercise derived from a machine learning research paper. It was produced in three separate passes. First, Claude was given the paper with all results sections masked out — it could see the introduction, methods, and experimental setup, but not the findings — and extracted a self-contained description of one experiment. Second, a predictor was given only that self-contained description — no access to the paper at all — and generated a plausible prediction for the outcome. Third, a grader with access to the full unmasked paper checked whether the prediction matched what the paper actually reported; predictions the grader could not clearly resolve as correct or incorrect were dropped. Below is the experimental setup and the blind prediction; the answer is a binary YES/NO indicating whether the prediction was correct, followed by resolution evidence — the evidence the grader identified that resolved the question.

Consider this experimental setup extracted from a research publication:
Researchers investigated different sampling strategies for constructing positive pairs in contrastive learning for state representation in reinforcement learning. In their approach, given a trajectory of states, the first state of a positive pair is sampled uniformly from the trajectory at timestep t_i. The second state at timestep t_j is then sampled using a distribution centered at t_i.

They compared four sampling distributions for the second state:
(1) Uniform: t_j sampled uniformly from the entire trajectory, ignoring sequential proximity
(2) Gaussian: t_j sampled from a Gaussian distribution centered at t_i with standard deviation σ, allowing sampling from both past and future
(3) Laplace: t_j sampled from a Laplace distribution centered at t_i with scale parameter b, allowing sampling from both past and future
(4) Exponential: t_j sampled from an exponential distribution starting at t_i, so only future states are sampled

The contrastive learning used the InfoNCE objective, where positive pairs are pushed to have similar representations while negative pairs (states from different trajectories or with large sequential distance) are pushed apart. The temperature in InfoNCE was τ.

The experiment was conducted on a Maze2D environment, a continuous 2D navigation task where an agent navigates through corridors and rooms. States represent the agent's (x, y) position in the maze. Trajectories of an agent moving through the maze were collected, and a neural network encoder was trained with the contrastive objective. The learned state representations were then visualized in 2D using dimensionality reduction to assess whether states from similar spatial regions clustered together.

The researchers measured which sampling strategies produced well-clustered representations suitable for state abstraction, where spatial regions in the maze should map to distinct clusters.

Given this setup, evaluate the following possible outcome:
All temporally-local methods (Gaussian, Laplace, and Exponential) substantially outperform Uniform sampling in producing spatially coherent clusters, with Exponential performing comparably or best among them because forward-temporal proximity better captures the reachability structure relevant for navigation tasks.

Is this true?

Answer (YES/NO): NO